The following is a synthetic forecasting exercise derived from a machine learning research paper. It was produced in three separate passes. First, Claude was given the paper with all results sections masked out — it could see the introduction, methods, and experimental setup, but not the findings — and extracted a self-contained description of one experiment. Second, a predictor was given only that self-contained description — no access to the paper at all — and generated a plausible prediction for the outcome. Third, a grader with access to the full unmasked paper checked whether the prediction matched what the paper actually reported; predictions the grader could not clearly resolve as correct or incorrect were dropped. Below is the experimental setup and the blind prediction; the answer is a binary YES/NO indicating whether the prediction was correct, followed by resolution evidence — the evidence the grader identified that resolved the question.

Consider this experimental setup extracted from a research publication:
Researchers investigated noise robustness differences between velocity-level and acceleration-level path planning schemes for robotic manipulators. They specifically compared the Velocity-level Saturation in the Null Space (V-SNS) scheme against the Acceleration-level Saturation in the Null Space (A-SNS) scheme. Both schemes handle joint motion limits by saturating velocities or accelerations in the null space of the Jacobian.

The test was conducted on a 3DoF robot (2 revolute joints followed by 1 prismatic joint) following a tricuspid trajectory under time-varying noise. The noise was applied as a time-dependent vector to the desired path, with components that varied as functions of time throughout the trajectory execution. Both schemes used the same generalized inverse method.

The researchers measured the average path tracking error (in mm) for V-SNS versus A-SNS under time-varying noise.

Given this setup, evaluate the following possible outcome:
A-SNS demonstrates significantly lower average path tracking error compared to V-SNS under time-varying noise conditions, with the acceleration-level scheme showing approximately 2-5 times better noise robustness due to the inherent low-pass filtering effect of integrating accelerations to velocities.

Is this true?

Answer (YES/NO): NO